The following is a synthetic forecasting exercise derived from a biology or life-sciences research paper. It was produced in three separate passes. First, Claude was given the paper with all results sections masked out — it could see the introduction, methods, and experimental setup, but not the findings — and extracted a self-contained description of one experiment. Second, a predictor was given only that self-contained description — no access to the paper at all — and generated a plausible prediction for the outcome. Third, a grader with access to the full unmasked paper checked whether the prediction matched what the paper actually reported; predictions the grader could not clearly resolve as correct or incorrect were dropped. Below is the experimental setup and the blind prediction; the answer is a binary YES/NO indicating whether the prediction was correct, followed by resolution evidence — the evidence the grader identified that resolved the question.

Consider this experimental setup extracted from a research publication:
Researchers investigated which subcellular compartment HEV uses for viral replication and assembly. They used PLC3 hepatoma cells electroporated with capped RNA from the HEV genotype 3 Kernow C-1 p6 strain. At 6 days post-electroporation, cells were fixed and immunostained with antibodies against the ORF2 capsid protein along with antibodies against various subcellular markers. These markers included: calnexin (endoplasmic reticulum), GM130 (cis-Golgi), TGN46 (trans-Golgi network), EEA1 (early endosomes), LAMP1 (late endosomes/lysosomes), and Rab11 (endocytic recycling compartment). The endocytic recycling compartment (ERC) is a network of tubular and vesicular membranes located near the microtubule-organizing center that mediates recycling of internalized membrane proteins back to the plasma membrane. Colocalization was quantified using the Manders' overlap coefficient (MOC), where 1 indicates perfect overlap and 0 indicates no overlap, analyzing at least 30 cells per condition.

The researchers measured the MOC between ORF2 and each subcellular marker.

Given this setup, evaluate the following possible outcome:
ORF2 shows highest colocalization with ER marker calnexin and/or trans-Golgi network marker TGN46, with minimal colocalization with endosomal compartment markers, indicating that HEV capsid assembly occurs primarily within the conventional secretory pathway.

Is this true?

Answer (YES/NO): NO